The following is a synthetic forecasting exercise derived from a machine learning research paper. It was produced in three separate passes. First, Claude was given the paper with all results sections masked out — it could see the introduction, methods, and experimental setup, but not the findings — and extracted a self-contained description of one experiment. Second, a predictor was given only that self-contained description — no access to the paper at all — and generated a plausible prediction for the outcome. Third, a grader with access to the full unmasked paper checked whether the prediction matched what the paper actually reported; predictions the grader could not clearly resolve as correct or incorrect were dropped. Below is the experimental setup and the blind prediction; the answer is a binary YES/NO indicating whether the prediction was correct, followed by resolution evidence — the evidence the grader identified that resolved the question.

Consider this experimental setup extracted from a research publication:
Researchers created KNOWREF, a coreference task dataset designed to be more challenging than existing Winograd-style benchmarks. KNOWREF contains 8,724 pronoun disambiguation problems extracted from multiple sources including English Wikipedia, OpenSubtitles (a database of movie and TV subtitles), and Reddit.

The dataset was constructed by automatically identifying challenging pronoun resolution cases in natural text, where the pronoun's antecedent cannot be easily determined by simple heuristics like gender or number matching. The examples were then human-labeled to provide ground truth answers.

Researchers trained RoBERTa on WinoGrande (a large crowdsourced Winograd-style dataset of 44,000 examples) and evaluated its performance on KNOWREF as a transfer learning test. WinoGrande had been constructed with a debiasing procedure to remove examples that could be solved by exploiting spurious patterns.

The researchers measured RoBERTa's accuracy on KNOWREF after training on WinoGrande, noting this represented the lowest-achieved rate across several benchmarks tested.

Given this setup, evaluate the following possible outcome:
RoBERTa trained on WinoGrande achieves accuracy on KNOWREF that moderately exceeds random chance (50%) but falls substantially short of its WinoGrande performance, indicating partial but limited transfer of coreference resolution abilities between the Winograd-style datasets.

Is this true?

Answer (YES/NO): NO